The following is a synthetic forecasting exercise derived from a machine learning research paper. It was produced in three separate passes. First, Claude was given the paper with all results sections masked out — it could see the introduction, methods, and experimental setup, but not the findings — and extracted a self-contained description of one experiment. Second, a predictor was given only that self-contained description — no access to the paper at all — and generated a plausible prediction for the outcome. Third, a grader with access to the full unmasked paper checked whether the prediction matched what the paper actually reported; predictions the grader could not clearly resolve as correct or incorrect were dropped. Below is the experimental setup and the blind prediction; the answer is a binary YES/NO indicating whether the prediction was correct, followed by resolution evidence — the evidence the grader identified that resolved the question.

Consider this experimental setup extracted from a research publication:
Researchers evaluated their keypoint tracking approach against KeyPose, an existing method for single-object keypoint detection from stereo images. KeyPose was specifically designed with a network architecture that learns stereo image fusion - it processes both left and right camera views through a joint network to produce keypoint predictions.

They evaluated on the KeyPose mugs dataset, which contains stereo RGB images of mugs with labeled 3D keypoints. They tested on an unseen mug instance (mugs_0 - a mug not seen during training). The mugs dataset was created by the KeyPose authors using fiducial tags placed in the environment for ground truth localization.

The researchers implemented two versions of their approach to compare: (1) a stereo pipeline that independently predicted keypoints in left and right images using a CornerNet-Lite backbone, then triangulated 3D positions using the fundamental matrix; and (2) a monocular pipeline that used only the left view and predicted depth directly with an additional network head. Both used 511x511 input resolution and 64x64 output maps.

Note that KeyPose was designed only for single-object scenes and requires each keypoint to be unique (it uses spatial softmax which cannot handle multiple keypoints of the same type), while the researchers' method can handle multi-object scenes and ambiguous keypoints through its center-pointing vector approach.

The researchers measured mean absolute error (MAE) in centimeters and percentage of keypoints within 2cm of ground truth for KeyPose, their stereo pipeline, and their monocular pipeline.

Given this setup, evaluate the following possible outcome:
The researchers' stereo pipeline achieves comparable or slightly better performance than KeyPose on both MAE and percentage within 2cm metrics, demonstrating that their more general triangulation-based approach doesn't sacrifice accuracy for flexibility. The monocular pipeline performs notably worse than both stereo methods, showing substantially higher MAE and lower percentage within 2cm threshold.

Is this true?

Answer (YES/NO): NO